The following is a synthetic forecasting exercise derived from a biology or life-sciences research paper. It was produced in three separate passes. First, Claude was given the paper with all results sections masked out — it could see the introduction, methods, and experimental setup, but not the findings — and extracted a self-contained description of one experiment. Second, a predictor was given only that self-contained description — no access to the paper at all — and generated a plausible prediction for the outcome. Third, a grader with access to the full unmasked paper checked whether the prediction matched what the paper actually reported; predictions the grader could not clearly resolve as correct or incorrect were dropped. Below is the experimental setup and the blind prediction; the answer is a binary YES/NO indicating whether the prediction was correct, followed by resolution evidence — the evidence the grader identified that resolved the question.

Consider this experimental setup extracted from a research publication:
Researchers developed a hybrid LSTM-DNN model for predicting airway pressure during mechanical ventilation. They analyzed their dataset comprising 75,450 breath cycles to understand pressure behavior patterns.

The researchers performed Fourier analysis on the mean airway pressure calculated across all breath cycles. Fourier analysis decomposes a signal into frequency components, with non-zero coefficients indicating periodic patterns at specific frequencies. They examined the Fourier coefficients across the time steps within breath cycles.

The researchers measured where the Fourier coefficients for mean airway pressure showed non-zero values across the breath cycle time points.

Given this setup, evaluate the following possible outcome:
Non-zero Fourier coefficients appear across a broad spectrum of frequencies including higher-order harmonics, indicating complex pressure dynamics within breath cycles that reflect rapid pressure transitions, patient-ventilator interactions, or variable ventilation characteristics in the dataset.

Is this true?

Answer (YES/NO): NO